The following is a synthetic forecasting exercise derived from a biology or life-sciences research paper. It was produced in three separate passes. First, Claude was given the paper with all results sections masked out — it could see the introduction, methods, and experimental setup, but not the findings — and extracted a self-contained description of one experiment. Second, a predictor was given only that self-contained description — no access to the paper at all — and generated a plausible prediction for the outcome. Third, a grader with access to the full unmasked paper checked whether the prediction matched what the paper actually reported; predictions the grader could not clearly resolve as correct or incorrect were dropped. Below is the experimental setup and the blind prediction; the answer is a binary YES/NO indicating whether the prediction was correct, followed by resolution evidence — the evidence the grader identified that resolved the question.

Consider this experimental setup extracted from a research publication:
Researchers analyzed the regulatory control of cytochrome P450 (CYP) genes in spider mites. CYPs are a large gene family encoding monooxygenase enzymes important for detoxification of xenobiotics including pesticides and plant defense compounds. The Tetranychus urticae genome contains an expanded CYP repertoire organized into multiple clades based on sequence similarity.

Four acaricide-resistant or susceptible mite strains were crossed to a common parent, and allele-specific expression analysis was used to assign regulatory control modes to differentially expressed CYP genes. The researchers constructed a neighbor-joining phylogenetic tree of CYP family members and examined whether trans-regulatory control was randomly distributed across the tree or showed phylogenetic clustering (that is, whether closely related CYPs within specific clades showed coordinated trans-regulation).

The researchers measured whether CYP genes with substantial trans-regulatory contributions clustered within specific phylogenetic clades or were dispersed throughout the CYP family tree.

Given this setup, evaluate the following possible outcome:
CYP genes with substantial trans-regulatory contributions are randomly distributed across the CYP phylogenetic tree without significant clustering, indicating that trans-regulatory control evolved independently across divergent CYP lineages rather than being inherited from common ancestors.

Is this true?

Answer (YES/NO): NO